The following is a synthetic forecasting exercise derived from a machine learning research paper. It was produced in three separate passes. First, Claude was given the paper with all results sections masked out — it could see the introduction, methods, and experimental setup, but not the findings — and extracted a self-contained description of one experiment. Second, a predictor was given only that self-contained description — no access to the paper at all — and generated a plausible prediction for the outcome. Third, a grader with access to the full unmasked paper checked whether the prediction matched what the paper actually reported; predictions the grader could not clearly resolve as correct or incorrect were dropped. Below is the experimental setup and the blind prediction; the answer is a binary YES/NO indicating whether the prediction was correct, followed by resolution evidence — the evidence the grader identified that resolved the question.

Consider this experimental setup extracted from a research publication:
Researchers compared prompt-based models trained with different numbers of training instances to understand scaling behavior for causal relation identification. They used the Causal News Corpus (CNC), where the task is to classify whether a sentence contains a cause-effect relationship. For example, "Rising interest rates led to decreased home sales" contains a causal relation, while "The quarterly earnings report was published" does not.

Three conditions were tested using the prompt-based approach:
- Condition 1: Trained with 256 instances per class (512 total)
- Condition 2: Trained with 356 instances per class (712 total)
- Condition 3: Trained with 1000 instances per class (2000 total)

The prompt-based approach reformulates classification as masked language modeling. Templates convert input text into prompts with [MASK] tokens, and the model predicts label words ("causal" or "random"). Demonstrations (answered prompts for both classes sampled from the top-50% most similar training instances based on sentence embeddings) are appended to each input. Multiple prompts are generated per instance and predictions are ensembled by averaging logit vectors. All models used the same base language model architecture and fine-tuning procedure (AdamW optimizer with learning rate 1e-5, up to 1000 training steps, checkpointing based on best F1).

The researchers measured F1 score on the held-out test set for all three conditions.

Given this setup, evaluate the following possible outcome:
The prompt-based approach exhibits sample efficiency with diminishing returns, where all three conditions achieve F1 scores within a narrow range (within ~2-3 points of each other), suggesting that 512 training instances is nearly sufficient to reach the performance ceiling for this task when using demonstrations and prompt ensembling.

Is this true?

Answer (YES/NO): NO